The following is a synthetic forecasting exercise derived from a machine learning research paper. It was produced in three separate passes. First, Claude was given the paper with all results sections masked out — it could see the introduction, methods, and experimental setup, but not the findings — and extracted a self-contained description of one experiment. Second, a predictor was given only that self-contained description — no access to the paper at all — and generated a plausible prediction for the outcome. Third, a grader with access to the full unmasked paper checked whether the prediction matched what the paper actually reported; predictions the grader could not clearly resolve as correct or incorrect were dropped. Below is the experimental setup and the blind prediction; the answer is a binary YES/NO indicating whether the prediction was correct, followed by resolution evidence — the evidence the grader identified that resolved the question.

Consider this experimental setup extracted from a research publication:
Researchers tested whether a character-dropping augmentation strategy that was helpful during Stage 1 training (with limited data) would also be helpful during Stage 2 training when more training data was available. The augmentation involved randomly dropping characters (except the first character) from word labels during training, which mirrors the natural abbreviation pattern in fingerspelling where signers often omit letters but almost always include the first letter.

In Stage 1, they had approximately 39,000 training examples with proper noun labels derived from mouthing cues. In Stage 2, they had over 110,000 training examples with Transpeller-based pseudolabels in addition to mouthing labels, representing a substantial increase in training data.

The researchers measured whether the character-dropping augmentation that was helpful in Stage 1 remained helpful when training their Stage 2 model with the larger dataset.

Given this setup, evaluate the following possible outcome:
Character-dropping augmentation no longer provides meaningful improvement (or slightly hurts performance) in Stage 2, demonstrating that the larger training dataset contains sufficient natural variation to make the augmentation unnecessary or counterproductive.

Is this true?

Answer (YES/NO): YES